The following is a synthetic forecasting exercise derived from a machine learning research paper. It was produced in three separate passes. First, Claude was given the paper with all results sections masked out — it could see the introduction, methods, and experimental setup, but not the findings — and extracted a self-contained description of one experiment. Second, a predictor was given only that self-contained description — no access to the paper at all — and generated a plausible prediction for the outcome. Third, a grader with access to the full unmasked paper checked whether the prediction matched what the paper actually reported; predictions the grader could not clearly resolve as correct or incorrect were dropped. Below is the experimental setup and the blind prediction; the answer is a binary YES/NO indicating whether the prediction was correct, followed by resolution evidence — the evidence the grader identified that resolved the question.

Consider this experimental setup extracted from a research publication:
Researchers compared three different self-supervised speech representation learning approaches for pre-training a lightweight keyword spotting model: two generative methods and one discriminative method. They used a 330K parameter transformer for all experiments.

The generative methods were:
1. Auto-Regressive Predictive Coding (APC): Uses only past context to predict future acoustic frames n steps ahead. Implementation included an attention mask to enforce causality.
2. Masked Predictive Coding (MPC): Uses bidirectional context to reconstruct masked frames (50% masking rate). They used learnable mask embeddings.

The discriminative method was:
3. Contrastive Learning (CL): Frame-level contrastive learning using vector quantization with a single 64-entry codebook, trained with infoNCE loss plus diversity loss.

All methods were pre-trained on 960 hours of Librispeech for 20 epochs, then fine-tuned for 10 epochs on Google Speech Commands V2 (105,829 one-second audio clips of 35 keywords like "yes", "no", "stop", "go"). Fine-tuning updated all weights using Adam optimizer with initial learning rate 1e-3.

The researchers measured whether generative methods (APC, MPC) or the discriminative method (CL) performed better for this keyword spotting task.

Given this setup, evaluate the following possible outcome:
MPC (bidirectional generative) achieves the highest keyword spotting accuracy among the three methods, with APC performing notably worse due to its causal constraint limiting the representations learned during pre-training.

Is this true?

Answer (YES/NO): NO